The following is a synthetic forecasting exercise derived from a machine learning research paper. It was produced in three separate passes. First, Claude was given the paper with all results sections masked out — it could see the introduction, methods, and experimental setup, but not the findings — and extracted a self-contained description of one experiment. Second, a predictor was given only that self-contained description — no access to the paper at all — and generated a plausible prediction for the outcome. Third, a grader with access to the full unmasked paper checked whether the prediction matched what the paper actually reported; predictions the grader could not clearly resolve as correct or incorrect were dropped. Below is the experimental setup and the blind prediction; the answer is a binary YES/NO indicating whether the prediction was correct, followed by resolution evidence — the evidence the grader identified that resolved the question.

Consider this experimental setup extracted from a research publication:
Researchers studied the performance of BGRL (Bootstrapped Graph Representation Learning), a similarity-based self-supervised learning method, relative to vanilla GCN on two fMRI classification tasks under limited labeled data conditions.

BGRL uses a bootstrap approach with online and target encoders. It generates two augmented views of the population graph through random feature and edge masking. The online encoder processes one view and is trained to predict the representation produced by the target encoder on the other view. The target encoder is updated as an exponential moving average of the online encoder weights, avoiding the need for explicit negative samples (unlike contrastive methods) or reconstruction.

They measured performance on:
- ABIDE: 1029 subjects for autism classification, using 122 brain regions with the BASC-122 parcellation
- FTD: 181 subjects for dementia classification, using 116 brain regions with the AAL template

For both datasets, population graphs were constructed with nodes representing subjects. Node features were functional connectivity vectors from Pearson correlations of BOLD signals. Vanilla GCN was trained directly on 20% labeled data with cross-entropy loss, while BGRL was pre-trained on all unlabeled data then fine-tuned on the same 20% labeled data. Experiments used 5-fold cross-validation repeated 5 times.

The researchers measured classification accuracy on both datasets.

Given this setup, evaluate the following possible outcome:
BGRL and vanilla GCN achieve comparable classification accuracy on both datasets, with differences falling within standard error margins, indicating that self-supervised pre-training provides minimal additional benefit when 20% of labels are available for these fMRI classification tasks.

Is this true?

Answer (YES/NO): NO